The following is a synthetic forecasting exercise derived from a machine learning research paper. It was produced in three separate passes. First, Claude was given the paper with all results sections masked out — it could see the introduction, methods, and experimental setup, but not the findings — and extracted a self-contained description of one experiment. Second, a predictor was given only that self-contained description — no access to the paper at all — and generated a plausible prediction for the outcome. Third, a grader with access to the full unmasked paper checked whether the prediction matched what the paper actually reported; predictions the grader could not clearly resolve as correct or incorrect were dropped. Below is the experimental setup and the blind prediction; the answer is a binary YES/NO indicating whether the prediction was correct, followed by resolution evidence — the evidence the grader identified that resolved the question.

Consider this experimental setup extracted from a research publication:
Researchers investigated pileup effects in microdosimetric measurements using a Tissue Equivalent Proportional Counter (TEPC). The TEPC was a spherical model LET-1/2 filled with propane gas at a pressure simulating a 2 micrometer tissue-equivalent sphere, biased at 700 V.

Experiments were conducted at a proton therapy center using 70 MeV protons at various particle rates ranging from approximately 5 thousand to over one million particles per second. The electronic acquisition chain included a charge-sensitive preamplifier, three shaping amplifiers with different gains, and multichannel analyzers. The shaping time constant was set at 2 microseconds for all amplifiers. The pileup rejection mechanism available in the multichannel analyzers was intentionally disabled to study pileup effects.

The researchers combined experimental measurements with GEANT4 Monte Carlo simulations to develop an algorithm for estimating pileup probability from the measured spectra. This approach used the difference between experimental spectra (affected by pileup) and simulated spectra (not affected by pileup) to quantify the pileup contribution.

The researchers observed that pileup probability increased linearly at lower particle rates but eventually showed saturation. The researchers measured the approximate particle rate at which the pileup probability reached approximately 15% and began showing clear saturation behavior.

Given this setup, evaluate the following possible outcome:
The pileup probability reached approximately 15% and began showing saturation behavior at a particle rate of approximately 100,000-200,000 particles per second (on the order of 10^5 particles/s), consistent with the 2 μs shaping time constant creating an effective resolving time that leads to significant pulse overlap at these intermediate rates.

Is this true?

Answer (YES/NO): NO